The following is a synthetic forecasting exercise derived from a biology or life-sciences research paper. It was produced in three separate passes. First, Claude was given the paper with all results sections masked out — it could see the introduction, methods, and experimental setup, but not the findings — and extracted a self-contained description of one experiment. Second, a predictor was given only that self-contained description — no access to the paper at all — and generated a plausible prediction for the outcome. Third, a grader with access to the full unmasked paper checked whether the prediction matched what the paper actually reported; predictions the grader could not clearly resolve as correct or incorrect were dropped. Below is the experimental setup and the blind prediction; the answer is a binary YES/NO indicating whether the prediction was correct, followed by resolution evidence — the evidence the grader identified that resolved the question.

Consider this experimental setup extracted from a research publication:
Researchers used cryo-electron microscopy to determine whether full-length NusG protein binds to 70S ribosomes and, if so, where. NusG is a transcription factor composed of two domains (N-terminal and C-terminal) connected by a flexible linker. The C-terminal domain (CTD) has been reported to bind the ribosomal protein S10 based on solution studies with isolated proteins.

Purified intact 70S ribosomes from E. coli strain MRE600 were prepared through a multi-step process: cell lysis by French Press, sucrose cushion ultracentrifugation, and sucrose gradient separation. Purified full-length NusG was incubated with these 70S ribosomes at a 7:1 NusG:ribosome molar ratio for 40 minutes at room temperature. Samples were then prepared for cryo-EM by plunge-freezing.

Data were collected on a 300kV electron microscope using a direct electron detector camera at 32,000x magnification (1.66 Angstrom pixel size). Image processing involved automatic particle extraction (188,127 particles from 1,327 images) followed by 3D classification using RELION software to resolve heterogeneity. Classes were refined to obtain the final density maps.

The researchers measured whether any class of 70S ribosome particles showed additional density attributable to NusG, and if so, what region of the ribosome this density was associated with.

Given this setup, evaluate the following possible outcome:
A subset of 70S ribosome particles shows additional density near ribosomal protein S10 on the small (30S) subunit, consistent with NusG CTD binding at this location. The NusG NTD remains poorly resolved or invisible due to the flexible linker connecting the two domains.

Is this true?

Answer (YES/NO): YES